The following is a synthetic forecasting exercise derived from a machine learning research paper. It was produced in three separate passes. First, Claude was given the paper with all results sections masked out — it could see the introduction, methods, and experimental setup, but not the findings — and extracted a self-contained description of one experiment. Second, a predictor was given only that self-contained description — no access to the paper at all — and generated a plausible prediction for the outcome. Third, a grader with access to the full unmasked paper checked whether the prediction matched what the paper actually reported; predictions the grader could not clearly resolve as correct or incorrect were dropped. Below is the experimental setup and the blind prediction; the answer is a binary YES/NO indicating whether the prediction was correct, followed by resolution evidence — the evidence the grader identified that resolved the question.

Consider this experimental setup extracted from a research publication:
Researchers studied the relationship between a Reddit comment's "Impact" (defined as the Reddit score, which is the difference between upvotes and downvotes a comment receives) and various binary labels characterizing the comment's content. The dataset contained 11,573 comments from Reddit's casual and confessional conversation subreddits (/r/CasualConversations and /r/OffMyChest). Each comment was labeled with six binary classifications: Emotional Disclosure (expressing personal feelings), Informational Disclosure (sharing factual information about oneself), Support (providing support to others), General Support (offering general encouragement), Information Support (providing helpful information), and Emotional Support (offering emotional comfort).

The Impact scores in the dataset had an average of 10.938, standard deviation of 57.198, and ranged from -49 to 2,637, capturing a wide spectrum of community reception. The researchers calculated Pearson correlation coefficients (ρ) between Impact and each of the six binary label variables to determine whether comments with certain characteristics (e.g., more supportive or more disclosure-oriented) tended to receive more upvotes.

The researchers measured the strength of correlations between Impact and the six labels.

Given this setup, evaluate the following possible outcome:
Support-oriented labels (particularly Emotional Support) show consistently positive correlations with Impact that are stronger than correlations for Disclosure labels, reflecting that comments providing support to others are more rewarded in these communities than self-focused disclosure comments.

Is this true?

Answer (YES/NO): NO